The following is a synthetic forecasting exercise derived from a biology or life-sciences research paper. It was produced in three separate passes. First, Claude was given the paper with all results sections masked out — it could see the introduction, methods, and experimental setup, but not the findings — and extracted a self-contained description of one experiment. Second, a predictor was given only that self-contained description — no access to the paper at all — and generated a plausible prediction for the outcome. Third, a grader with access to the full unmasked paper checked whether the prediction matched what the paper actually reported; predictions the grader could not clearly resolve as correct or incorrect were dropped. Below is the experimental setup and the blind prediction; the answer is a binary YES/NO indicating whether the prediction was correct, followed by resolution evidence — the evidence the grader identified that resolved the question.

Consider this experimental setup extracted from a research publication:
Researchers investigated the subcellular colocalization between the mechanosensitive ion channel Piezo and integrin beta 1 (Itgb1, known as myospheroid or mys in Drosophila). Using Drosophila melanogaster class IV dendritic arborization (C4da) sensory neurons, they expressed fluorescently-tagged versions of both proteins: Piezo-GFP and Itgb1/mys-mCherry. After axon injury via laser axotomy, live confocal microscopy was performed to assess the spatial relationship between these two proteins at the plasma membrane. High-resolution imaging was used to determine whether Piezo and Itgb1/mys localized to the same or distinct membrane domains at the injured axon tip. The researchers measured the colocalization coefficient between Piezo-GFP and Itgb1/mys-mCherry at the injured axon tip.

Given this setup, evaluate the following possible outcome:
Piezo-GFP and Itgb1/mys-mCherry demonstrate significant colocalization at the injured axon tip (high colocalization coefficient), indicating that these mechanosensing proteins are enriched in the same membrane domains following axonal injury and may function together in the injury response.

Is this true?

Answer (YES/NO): NO